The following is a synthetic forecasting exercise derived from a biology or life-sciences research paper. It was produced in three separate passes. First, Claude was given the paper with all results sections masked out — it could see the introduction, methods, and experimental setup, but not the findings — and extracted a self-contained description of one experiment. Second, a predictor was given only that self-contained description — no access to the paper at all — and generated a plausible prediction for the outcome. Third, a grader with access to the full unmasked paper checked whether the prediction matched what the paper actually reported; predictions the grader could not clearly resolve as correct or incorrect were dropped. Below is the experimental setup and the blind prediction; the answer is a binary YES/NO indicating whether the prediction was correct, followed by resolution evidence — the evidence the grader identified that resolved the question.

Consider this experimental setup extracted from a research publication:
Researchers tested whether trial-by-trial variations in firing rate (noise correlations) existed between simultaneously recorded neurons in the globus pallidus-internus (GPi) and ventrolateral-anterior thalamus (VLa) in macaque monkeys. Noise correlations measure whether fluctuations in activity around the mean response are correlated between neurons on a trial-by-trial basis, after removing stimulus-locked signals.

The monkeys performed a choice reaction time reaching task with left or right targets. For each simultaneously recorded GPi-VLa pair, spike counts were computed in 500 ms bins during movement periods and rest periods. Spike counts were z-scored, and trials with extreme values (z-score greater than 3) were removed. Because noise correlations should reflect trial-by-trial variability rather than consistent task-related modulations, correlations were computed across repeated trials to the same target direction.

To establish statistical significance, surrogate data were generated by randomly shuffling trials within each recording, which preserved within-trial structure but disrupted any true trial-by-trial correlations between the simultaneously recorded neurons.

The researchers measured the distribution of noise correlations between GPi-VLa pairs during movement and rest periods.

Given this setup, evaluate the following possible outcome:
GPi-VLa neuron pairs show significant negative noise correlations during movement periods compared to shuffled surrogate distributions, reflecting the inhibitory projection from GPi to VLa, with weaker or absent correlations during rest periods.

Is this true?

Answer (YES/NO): NO